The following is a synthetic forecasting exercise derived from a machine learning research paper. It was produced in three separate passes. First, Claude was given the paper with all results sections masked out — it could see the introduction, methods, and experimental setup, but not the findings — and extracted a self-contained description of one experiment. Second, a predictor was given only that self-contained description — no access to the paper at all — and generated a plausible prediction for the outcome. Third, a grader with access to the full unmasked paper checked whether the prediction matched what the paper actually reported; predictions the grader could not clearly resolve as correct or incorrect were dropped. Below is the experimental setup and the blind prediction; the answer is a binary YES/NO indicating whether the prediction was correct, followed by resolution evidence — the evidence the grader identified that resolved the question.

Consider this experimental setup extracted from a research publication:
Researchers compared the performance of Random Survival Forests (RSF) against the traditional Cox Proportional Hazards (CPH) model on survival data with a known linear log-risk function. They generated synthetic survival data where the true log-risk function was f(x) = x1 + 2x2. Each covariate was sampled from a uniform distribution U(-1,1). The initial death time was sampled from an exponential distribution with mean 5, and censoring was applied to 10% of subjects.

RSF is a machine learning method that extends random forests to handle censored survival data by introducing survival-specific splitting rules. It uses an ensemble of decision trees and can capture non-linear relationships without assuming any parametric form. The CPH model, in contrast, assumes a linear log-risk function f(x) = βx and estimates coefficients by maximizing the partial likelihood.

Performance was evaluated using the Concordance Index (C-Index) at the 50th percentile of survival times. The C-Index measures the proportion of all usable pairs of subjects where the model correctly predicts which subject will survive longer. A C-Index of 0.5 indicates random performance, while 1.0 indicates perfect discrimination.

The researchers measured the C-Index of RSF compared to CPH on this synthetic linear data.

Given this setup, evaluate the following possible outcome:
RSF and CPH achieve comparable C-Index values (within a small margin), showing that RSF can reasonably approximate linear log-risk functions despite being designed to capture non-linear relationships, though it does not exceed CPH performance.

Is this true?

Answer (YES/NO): NO